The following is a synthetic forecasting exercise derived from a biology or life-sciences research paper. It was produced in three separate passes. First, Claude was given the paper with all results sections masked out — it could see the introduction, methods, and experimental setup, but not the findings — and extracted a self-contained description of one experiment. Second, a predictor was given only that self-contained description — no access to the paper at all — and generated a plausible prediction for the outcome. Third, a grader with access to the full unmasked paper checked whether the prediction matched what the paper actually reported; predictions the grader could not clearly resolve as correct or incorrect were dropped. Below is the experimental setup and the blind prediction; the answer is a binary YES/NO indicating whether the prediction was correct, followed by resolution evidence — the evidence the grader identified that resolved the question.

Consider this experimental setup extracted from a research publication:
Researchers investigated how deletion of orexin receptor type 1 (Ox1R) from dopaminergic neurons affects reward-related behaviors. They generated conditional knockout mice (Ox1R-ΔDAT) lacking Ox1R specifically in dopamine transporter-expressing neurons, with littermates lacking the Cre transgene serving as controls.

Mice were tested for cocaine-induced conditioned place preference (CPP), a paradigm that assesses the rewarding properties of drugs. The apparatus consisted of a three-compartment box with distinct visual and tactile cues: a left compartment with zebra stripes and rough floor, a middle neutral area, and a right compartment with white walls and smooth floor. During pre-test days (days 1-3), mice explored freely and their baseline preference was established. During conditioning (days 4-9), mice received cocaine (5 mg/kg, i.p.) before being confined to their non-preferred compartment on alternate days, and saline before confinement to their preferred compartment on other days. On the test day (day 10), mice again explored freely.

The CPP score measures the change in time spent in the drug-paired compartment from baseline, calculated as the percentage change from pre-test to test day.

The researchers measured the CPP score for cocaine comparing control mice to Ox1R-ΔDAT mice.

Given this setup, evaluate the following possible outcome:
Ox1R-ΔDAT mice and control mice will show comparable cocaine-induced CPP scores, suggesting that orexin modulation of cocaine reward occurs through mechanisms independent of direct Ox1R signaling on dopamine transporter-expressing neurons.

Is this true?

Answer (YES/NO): YES